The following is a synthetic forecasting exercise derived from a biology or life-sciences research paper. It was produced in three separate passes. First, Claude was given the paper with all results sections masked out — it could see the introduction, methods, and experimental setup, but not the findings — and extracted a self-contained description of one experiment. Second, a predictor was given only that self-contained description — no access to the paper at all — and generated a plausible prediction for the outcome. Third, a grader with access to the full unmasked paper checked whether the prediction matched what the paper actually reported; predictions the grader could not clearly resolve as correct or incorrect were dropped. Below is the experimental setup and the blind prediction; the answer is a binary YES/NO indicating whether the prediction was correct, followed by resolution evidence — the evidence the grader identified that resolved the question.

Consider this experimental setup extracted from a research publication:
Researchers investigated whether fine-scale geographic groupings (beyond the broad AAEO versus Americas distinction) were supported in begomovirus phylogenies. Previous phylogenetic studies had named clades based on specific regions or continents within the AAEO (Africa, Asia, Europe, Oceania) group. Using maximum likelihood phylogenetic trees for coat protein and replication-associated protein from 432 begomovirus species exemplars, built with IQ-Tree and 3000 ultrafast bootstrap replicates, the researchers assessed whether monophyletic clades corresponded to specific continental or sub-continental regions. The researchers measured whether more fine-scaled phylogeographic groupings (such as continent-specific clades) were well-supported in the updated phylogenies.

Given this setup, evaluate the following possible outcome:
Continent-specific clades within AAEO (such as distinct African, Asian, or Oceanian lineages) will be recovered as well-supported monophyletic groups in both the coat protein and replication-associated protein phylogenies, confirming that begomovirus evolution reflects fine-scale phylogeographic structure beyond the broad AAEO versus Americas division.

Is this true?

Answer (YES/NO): NO